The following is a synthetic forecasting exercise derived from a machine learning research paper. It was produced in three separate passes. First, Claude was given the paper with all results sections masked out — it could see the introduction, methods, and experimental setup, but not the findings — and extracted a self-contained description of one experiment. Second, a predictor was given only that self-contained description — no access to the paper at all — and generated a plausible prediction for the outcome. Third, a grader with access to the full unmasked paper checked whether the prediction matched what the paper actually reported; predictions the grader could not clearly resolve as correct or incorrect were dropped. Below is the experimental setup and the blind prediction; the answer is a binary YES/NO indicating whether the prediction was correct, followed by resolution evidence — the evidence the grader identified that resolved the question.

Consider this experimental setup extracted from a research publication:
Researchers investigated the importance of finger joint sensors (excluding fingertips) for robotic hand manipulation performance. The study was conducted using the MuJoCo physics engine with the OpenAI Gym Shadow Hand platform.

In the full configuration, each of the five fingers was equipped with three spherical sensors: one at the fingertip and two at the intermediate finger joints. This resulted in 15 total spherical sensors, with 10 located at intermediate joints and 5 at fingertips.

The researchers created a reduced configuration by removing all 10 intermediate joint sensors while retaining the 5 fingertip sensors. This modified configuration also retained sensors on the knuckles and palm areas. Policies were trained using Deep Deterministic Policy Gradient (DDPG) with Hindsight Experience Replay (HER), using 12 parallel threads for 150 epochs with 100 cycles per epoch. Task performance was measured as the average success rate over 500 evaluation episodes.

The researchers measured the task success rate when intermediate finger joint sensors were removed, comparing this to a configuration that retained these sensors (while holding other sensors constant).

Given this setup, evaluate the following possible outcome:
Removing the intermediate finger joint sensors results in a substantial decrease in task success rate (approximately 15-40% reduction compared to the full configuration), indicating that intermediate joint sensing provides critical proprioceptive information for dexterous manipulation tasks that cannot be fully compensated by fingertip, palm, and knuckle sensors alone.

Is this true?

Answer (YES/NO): NO